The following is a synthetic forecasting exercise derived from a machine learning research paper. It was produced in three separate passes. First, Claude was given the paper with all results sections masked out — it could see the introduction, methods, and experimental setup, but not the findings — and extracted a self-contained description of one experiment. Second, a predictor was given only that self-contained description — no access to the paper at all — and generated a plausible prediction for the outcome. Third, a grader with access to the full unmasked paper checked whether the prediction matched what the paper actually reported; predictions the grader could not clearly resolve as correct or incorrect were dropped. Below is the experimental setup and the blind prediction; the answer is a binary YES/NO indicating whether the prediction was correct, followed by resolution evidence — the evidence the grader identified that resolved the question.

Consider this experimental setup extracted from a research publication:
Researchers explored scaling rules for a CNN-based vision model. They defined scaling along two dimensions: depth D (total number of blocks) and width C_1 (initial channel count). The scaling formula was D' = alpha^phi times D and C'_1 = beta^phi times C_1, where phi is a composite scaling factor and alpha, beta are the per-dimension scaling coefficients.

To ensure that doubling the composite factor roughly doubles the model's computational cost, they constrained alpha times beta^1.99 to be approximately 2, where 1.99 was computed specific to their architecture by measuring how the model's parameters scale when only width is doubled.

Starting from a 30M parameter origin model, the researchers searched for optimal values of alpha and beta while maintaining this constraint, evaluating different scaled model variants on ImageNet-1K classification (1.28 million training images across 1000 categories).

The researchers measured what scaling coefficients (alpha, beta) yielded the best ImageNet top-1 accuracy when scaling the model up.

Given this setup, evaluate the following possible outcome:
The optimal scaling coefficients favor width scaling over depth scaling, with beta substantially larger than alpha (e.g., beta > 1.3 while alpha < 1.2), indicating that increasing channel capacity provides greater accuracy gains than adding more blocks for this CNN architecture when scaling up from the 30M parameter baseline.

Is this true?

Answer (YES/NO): YES